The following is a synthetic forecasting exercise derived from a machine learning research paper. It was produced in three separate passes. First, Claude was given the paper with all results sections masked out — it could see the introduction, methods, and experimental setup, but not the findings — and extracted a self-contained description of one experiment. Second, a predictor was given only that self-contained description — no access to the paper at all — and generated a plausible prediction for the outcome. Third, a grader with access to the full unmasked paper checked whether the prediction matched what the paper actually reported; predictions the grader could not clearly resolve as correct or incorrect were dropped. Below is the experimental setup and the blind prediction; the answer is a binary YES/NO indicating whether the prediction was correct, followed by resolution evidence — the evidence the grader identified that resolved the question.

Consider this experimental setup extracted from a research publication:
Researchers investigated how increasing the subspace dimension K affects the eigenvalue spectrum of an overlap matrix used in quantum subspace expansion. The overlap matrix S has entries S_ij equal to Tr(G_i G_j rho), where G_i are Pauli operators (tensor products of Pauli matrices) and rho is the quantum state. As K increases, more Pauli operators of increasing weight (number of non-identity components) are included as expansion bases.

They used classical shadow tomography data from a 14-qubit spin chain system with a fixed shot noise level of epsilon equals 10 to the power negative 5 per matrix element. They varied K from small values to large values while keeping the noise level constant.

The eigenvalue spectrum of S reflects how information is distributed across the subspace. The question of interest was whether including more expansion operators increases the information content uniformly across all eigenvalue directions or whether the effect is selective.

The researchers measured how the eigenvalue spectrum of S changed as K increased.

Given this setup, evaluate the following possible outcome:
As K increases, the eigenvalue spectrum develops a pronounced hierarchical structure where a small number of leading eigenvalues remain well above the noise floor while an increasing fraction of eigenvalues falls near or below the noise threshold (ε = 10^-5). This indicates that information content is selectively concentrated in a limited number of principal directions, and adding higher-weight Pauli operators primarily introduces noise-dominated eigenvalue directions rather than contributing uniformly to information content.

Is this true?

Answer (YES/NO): YES